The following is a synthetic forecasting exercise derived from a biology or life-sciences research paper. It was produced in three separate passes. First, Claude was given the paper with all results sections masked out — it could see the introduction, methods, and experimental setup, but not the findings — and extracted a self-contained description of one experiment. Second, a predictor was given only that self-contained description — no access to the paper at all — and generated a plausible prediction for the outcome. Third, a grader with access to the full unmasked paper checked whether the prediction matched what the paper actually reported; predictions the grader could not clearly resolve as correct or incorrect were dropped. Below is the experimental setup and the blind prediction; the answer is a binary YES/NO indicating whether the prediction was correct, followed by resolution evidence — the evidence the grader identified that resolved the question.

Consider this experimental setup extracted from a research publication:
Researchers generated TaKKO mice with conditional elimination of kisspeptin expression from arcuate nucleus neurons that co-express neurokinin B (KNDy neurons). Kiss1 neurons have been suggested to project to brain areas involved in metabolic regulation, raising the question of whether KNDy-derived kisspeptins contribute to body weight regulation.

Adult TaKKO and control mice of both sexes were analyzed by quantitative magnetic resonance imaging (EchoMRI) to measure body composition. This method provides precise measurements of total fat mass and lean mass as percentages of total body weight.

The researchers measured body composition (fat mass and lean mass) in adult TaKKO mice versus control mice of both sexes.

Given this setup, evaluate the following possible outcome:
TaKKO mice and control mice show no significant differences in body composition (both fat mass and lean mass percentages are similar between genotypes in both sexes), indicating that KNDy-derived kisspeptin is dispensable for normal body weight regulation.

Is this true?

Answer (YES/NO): NO